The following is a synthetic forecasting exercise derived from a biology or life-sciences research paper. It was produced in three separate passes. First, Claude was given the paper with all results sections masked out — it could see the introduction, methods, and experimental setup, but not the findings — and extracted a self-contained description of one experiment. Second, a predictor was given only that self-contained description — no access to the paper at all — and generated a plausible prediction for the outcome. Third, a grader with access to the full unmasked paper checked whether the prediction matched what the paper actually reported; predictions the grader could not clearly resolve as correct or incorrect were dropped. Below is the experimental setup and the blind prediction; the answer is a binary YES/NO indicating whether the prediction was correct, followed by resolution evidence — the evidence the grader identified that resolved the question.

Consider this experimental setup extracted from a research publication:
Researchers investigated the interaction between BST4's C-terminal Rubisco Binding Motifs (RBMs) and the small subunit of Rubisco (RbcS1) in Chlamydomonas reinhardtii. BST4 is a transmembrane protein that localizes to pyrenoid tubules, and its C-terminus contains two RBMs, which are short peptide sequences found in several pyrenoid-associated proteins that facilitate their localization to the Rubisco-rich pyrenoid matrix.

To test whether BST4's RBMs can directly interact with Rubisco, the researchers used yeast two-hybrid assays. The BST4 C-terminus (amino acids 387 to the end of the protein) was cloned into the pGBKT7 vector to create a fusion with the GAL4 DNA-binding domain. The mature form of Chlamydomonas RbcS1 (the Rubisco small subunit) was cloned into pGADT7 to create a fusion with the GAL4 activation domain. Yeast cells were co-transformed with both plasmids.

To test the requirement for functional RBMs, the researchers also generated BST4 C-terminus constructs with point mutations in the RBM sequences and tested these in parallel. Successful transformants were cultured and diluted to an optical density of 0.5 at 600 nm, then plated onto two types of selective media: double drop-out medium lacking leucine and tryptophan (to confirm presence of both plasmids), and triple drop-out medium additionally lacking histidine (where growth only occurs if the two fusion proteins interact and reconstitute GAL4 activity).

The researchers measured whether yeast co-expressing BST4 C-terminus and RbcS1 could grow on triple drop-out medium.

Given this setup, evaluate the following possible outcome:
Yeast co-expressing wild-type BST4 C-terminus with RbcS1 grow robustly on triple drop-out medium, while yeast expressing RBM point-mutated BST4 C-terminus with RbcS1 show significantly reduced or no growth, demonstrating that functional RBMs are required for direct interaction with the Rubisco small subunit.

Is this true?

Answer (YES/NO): YES